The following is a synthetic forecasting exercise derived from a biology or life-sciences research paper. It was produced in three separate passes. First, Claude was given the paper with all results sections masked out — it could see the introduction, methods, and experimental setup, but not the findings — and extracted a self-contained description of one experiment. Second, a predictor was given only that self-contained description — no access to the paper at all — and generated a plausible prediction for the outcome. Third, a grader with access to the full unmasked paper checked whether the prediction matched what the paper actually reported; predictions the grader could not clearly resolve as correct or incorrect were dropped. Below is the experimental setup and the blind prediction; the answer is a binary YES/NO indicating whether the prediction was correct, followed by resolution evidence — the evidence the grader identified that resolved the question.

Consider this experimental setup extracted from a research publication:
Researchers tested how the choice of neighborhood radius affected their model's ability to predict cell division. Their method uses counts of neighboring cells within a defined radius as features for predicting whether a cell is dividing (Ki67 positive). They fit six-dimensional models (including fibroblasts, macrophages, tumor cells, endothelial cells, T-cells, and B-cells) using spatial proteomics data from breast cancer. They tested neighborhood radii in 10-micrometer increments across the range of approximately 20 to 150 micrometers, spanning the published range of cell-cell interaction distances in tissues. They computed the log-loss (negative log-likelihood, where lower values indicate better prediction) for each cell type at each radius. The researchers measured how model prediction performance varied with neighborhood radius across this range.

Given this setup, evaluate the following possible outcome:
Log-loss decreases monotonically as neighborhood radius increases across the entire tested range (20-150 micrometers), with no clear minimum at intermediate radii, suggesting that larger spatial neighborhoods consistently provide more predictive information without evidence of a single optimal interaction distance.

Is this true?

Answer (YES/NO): NO